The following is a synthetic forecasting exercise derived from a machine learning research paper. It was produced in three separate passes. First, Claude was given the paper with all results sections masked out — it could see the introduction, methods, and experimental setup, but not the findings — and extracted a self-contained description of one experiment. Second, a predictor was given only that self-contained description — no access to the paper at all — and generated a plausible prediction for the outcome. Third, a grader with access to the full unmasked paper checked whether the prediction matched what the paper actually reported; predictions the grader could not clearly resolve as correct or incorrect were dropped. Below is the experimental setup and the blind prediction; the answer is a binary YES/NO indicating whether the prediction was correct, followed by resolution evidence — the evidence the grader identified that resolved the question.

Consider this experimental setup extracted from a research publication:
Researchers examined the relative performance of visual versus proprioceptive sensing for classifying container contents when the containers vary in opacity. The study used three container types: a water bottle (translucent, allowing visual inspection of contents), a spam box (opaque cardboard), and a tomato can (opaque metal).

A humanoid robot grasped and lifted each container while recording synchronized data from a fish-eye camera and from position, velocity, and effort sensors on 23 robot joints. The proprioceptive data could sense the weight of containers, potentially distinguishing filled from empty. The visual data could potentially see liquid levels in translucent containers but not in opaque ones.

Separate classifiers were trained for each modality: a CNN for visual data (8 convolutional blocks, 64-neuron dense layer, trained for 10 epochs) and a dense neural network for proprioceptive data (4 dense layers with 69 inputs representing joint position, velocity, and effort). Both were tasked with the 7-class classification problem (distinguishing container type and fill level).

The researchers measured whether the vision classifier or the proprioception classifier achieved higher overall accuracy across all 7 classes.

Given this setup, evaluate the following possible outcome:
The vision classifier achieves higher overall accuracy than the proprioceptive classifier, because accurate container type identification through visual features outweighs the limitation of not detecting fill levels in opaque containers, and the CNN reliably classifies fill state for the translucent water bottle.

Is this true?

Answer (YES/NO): NO